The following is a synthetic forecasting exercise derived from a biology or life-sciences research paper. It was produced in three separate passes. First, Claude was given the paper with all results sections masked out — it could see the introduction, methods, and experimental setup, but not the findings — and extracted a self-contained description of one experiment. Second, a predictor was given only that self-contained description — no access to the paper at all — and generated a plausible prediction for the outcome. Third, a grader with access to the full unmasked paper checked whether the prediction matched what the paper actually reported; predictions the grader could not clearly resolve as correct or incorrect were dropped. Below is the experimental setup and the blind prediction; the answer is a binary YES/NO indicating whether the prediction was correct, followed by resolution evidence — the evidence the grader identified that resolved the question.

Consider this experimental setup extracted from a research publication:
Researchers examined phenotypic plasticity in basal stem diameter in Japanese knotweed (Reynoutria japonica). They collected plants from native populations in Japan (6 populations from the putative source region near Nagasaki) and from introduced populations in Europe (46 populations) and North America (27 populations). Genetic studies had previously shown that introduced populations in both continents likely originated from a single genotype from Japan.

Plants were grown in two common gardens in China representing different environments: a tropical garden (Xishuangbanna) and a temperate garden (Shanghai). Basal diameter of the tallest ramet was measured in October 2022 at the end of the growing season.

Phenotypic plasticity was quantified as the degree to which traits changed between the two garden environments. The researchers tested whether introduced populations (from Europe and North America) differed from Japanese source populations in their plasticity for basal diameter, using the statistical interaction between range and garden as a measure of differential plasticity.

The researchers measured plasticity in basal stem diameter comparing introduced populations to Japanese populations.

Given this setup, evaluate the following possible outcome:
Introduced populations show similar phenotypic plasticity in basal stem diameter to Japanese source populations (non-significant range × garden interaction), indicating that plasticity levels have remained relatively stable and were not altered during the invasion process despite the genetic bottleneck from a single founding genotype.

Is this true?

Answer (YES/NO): NO